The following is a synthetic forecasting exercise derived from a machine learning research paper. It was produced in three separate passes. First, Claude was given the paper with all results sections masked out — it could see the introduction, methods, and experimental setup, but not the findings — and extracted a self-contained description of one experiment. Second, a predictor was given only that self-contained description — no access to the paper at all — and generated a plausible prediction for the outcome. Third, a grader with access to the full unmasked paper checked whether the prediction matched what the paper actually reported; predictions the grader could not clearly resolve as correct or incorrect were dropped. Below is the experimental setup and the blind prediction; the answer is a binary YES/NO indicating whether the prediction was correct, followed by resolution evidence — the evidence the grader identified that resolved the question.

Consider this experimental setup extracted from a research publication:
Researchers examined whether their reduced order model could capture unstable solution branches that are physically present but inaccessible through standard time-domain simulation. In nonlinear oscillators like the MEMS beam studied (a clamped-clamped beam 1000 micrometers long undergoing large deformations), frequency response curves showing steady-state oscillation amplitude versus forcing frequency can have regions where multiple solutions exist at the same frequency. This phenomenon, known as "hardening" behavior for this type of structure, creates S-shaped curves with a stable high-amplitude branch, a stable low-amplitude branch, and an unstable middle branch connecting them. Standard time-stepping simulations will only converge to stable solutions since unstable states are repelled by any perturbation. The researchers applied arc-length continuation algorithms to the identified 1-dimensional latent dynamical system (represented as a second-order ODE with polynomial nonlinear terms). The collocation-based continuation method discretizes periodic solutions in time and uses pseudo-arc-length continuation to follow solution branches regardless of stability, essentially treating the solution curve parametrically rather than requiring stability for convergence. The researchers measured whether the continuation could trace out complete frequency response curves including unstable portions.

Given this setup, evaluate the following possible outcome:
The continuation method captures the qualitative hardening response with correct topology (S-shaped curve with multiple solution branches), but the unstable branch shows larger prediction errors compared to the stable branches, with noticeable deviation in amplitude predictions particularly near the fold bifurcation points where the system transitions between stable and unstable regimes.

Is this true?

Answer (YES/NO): NO